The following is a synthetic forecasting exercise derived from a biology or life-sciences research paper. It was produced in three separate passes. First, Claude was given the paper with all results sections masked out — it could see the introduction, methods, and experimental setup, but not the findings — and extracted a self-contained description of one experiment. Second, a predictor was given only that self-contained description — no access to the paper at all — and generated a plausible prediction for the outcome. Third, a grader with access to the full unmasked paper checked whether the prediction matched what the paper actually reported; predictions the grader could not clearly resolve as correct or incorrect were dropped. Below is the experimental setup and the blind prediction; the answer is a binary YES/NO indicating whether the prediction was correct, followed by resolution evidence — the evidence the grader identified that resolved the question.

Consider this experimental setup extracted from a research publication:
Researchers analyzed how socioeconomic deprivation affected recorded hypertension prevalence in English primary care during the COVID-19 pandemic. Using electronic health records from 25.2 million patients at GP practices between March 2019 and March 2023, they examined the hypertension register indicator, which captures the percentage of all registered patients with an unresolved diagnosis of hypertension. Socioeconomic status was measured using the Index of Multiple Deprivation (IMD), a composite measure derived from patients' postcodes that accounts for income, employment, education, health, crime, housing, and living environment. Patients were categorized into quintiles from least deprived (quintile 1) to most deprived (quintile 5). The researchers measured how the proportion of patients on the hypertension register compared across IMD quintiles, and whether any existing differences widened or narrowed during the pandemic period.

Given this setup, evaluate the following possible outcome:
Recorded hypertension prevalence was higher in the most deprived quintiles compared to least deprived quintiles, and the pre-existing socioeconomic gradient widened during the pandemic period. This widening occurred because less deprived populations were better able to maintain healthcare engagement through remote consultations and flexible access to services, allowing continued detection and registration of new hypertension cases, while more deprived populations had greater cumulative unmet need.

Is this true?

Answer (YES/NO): NO